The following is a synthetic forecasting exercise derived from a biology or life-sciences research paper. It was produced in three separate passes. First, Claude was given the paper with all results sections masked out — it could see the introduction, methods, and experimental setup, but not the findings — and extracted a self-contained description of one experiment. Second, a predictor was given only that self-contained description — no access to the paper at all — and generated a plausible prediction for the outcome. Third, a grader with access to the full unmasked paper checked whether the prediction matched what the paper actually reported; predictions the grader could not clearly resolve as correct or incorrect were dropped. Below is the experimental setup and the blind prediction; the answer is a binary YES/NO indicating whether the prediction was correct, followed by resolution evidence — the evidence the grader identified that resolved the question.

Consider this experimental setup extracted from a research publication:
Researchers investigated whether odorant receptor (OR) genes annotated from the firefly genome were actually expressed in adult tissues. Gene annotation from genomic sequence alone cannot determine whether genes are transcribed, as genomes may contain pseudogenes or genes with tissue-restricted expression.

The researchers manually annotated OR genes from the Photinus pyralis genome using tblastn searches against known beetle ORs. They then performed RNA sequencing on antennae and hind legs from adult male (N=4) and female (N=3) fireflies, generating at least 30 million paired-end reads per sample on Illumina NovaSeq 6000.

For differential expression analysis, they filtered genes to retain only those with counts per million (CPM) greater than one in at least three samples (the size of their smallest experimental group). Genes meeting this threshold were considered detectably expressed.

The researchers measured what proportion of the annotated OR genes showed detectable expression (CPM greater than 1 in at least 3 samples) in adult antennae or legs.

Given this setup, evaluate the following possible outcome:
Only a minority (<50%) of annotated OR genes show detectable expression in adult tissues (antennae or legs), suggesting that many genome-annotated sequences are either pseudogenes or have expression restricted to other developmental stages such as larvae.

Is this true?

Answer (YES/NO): YES